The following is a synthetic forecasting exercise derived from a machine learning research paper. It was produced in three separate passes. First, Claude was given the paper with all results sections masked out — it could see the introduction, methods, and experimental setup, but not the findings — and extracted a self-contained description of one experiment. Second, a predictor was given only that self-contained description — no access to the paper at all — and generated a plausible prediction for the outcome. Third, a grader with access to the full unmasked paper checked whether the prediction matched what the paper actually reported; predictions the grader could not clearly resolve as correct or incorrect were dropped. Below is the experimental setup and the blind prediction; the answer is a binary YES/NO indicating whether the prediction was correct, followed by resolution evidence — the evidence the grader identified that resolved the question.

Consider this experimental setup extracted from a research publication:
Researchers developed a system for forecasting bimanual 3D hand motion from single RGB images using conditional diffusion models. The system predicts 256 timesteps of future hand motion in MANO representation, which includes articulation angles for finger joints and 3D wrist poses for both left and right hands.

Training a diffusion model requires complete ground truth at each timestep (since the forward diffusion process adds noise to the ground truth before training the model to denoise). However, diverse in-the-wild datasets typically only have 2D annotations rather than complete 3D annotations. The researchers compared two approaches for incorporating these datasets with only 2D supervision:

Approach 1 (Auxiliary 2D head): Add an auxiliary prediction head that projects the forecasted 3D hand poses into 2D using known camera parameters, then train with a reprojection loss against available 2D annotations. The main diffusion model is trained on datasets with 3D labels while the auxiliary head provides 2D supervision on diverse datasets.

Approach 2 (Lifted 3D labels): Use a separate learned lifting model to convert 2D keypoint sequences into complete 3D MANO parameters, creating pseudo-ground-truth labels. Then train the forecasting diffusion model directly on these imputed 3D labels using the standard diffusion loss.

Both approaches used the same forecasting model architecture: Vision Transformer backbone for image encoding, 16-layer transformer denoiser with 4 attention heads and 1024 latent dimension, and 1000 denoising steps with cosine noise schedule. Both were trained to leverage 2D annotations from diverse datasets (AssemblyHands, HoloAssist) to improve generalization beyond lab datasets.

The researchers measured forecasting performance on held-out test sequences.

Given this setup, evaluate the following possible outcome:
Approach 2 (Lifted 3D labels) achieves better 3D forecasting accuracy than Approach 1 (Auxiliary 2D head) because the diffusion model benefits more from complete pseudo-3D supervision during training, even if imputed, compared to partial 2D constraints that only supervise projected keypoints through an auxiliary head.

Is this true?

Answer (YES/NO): YES